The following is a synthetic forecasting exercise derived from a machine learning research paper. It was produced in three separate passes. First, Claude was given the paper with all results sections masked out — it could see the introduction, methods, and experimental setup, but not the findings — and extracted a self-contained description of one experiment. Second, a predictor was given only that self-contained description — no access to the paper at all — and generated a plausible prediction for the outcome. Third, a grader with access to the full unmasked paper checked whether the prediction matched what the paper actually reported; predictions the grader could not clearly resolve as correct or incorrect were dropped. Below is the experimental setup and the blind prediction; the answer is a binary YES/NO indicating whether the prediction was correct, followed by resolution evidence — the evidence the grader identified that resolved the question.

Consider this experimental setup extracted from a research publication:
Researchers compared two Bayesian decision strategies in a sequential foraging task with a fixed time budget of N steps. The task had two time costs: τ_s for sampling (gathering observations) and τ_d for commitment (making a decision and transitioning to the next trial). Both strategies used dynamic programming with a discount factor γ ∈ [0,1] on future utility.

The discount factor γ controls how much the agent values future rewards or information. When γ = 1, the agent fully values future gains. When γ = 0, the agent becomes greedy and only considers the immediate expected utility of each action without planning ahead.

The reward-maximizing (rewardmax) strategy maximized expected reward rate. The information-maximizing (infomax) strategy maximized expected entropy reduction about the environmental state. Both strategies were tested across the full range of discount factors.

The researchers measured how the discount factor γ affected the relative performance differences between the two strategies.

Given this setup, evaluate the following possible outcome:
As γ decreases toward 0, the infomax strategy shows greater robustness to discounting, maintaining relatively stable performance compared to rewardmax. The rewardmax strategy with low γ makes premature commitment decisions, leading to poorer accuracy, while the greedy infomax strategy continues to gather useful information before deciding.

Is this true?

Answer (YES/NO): YES